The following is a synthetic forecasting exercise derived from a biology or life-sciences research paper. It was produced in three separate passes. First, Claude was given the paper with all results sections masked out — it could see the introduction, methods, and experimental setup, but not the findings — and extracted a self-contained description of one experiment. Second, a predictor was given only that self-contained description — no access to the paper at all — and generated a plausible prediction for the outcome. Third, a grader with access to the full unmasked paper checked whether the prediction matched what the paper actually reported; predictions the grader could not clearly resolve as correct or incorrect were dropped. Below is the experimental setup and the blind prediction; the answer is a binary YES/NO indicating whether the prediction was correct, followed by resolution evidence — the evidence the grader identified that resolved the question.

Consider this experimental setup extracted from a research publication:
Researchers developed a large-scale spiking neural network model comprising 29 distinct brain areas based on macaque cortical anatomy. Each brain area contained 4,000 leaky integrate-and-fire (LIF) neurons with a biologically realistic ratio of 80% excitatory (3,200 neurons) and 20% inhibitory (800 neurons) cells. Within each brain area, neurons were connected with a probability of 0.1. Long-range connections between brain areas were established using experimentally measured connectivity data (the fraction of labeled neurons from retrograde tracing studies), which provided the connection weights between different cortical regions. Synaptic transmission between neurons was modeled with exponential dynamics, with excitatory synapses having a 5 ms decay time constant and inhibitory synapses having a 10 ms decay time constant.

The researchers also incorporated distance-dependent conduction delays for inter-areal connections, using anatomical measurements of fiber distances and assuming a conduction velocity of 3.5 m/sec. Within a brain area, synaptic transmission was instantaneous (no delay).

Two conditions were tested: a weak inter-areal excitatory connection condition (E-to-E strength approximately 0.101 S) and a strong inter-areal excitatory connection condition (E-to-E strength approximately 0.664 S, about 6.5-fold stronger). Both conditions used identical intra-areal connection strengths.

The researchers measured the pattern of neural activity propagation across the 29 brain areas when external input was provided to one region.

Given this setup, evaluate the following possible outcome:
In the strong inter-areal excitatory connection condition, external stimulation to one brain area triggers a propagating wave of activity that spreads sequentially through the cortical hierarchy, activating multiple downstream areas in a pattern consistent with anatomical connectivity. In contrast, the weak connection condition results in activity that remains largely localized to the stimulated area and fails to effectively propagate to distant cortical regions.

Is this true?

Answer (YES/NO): NO